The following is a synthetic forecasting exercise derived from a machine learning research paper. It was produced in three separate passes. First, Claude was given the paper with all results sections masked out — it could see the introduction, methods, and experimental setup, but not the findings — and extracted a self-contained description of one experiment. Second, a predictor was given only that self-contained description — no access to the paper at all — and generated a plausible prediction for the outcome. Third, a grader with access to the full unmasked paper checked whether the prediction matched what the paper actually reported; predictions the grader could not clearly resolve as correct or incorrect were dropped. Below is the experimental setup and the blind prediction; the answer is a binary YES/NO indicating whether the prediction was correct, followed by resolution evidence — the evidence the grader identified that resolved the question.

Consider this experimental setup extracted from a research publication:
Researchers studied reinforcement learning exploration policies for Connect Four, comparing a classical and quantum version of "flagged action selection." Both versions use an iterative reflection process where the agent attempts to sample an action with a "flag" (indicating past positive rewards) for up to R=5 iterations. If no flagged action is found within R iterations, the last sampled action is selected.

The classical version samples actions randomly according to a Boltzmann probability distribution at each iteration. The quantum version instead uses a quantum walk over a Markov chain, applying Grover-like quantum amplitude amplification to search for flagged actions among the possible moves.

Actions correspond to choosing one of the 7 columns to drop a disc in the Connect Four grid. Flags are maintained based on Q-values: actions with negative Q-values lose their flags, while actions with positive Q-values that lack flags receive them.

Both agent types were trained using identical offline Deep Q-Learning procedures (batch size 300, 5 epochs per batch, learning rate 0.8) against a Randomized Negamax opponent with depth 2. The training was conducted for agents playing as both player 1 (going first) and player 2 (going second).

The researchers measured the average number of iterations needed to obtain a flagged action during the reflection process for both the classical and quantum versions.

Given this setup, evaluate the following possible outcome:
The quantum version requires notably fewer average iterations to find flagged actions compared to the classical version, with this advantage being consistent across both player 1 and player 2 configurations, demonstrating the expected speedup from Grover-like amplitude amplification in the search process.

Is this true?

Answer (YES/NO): YES